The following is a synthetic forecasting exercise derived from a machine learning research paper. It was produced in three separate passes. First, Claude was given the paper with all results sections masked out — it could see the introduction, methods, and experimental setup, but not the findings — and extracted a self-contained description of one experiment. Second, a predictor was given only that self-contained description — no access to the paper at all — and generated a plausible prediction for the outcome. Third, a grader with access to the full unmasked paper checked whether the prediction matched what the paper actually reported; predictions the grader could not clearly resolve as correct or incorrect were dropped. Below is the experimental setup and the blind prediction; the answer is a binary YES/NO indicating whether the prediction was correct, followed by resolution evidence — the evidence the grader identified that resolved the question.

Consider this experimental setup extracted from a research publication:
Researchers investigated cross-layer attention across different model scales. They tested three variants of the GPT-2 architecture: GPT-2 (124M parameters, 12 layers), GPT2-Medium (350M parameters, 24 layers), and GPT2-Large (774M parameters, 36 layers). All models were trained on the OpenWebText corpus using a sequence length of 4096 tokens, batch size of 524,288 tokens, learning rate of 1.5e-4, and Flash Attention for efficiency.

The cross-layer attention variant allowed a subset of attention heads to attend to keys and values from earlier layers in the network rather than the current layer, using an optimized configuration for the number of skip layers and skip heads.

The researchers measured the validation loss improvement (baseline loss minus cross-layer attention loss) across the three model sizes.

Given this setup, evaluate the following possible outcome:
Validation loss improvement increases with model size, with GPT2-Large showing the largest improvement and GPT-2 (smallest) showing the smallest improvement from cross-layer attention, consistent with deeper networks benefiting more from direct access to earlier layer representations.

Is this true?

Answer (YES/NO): NO